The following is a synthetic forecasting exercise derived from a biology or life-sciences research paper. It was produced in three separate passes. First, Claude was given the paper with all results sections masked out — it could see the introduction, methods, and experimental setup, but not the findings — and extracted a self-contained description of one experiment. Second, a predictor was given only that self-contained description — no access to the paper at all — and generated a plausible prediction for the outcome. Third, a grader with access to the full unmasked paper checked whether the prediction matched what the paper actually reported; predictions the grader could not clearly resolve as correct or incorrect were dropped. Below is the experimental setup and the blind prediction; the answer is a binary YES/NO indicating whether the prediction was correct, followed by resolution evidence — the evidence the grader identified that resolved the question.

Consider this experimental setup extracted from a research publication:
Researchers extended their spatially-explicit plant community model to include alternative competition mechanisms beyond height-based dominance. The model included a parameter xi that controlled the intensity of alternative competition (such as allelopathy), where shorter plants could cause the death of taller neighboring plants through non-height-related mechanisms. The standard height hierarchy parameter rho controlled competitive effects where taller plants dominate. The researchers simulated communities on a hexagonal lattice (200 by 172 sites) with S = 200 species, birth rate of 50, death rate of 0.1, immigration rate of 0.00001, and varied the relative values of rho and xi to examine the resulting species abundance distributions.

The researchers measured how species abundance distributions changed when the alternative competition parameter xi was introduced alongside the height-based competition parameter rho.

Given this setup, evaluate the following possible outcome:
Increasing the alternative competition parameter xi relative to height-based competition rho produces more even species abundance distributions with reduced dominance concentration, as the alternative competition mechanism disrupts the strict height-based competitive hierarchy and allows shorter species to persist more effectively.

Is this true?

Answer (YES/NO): NO